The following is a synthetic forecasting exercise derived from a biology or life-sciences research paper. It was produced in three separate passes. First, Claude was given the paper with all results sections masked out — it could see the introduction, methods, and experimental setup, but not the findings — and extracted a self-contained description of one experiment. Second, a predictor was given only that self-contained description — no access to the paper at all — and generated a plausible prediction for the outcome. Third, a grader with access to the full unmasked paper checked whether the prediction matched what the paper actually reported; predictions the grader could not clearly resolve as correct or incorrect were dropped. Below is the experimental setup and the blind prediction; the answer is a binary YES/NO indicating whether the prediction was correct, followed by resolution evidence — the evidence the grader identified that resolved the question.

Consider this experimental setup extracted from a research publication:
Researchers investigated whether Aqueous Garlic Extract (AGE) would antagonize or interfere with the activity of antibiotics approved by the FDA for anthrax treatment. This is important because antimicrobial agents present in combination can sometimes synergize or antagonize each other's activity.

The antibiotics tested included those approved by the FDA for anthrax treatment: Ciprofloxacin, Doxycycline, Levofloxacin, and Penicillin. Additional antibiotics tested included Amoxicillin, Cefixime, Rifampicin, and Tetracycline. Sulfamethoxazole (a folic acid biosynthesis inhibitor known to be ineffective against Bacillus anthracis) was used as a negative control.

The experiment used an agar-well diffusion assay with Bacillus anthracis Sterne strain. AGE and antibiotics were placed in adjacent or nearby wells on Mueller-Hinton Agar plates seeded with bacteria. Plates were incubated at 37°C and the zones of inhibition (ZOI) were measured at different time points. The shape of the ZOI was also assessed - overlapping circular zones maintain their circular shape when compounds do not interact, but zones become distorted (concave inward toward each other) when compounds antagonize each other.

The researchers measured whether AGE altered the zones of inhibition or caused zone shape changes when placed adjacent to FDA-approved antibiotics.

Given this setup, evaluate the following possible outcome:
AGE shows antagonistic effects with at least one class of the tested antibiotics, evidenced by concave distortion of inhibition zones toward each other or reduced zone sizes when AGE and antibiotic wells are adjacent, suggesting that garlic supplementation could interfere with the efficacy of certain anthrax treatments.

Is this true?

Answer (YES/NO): NO